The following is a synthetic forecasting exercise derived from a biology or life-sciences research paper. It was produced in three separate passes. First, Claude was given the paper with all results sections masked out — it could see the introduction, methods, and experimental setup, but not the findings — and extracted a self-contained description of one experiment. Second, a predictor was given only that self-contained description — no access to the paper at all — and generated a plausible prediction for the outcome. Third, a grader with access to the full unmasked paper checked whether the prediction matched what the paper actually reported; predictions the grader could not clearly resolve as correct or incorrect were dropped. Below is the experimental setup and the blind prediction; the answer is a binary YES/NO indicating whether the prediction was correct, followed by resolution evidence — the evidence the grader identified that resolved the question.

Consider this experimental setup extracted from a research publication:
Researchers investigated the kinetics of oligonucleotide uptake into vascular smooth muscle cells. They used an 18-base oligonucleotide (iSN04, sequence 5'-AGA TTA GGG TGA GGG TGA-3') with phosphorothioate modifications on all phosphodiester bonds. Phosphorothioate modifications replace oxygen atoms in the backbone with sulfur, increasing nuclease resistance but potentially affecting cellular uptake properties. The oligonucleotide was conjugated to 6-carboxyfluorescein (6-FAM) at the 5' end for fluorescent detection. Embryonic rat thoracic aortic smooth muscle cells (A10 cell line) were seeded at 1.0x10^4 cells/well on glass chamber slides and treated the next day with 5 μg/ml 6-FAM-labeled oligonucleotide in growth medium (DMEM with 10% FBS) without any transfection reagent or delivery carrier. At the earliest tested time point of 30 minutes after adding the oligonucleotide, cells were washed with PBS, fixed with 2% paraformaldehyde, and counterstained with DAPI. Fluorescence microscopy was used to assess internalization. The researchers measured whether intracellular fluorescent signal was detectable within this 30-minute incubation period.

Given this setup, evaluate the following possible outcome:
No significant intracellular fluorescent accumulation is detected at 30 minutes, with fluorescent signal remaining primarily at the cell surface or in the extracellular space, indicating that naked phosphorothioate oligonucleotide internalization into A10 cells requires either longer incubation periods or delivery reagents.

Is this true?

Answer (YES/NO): NO